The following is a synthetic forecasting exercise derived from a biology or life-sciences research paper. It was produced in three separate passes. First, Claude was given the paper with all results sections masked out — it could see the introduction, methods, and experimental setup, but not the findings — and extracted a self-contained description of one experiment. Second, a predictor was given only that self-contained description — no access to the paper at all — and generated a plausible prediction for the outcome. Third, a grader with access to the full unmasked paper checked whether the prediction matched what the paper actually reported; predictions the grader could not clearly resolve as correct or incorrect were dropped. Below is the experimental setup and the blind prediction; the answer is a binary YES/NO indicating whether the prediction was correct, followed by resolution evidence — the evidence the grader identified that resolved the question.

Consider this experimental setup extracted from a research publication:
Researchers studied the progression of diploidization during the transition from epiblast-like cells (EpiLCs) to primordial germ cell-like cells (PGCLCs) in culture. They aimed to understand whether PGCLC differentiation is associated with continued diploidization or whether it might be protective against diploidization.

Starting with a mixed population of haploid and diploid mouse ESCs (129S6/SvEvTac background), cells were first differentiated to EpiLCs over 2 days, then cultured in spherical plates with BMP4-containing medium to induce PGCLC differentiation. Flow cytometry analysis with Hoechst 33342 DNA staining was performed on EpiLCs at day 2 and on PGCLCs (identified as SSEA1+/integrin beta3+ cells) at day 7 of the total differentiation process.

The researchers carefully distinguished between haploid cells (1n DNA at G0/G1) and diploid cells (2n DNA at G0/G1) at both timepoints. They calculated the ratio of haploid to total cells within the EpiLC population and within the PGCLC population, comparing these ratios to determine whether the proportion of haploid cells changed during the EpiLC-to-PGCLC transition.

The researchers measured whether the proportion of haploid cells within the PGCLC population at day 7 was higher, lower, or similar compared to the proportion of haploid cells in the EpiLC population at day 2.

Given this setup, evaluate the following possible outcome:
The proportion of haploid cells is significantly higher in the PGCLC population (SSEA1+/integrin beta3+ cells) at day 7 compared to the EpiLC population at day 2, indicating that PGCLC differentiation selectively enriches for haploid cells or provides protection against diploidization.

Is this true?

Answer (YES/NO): YES